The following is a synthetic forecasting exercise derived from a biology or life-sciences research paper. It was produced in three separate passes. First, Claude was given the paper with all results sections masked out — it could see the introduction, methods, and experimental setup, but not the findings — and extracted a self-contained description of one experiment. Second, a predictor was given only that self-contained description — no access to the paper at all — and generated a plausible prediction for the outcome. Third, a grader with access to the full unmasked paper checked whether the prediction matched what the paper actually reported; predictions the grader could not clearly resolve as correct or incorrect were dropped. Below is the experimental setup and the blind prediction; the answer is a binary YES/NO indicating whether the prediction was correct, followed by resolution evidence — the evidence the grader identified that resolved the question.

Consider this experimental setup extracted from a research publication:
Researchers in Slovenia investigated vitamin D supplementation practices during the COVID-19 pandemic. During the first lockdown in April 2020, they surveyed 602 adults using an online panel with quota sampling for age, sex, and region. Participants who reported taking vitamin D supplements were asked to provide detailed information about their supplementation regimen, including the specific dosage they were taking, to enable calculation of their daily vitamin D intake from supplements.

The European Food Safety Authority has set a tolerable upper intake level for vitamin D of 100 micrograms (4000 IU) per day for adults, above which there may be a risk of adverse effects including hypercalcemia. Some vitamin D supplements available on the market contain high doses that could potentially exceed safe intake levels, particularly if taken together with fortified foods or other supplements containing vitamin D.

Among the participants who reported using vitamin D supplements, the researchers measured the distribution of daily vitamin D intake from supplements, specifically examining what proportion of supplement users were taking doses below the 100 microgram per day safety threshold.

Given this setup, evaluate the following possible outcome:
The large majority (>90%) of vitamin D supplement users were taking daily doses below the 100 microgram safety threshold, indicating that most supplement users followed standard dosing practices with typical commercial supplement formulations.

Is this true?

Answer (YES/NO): YES